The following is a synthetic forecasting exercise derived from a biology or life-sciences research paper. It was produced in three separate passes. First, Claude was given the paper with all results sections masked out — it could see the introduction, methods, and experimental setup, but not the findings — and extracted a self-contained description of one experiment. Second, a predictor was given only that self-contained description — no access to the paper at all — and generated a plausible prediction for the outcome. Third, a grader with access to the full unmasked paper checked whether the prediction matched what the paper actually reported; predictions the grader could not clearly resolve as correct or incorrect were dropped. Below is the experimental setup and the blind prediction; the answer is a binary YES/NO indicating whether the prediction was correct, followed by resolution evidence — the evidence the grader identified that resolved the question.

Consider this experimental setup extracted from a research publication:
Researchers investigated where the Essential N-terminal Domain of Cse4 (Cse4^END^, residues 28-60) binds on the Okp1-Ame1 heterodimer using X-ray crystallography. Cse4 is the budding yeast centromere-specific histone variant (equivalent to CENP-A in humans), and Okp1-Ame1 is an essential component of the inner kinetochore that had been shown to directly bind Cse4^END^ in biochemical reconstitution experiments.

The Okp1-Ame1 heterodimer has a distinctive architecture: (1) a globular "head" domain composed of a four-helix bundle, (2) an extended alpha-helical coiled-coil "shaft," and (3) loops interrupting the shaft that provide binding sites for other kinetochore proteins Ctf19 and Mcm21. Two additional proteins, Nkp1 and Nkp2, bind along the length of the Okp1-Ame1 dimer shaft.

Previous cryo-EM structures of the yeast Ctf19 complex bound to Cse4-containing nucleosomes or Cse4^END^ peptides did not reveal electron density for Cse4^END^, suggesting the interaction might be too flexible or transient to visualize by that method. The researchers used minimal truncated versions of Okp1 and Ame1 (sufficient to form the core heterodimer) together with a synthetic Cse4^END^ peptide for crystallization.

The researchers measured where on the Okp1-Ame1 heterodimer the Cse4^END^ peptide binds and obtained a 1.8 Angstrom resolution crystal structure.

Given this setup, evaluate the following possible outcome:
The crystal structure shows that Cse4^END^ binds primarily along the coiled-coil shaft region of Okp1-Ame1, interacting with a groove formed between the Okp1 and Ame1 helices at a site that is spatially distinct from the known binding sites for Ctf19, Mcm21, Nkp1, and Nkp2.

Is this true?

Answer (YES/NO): NO